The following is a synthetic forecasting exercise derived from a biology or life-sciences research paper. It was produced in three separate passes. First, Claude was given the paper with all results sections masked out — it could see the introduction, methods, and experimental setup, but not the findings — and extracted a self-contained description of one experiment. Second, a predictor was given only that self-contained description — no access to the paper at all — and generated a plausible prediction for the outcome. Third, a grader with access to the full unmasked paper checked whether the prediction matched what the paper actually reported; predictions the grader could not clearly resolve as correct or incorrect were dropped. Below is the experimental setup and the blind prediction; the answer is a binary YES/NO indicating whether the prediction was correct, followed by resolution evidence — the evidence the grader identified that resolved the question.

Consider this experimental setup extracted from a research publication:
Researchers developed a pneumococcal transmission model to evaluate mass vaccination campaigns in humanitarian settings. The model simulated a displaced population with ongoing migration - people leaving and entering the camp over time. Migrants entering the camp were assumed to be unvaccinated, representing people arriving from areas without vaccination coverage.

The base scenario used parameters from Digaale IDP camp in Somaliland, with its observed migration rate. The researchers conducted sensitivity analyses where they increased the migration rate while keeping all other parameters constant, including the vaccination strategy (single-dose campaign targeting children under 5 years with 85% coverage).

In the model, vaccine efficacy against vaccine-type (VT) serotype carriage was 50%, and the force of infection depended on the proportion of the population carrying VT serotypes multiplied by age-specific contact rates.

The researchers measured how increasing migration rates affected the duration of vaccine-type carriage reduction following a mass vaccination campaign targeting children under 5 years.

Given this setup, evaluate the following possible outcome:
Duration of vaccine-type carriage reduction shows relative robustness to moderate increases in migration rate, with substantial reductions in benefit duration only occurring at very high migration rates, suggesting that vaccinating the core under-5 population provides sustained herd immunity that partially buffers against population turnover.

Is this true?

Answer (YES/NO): NO